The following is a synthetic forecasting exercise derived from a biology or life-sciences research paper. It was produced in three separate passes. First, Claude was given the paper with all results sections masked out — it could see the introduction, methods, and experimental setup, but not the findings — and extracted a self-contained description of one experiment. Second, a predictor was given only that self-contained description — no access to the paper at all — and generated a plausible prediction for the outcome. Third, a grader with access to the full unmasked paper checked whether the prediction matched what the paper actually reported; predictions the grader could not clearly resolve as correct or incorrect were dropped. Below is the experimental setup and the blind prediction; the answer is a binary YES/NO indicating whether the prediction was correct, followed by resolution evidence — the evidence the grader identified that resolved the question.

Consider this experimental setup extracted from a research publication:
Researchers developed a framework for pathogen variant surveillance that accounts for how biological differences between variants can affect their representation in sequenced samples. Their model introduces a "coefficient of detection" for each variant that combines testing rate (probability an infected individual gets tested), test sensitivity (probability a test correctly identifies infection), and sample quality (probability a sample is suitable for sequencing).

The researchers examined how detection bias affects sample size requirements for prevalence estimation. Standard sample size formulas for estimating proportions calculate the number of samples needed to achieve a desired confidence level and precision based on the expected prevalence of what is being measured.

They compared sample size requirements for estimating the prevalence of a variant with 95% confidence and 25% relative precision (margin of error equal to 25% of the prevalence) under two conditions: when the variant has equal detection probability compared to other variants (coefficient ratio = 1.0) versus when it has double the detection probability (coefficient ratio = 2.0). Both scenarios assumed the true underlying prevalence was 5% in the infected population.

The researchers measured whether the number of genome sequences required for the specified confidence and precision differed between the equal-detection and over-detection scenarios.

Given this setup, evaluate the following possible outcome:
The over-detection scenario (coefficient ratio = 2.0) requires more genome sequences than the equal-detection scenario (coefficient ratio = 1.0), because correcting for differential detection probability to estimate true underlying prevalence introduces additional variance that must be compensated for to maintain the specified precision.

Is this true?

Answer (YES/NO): NO